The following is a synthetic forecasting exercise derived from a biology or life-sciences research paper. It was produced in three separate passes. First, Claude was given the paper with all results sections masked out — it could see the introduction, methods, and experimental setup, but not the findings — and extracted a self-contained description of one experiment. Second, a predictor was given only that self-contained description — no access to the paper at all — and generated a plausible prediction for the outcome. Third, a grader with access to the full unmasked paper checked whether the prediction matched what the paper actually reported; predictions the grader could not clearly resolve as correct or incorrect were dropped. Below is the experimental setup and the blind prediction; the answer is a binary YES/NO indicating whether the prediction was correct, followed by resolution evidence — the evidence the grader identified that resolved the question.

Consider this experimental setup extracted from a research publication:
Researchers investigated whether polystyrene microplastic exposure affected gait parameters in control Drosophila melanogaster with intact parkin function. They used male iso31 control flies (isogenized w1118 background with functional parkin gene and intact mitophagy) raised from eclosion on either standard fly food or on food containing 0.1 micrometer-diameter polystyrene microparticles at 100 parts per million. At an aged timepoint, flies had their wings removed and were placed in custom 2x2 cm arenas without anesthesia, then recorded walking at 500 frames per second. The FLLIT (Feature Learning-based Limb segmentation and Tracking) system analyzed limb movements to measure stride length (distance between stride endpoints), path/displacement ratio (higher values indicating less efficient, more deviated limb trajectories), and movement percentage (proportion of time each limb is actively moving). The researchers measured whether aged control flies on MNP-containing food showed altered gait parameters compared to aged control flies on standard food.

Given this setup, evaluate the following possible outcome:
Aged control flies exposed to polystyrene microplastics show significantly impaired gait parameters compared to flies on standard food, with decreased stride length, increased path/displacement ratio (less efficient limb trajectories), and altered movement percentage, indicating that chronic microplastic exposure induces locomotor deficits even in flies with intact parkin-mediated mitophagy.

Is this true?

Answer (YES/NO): NO